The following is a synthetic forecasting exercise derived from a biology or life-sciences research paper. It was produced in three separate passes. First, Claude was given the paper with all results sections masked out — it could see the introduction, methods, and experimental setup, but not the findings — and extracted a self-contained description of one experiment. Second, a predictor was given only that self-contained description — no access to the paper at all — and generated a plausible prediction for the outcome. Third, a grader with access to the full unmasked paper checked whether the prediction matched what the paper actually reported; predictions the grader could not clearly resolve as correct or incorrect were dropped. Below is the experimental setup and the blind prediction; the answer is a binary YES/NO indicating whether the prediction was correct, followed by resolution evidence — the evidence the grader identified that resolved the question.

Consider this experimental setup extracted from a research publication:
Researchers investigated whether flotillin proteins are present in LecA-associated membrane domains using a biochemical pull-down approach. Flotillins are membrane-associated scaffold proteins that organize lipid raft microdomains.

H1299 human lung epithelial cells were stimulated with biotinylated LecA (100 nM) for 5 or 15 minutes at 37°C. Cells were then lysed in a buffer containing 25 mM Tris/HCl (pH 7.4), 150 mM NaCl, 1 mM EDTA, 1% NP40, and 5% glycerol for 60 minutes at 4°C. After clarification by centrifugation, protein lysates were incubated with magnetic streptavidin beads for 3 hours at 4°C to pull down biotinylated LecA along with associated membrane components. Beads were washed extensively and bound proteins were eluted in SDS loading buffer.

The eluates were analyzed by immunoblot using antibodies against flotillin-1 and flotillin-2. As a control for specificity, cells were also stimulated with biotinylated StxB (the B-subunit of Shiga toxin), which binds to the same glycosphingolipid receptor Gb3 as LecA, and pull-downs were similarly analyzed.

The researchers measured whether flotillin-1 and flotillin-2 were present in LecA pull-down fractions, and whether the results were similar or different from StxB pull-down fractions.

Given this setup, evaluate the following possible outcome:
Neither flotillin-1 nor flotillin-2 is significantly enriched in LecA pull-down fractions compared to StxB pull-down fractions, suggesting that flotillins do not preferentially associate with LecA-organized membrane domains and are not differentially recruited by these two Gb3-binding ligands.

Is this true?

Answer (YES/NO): NO